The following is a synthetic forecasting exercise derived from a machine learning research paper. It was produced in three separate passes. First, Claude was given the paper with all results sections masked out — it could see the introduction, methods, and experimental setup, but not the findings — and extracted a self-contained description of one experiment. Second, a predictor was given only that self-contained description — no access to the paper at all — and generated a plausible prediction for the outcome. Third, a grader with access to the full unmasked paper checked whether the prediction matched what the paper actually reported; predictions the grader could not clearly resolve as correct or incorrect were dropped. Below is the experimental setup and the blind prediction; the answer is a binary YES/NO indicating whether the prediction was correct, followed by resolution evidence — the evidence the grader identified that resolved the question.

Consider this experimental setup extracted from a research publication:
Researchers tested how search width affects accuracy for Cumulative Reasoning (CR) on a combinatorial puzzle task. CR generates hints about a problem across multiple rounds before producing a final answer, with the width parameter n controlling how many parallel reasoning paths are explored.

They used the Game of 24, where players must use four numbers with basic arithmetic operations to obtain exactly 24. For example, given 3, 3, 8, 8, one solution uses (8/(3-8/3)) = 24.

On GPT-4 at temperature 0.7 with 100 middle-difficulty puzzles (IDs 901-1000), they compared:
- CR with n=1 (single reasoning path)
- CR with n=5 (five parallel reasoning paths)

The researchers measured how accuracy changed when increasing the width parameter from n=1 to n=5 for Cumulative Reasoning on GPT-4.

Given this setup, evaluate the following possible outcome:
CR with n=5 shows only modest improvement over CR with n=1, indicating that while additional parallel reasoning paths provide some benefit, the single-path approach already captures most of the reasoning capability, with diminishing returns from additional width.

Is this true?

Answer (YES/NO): NO